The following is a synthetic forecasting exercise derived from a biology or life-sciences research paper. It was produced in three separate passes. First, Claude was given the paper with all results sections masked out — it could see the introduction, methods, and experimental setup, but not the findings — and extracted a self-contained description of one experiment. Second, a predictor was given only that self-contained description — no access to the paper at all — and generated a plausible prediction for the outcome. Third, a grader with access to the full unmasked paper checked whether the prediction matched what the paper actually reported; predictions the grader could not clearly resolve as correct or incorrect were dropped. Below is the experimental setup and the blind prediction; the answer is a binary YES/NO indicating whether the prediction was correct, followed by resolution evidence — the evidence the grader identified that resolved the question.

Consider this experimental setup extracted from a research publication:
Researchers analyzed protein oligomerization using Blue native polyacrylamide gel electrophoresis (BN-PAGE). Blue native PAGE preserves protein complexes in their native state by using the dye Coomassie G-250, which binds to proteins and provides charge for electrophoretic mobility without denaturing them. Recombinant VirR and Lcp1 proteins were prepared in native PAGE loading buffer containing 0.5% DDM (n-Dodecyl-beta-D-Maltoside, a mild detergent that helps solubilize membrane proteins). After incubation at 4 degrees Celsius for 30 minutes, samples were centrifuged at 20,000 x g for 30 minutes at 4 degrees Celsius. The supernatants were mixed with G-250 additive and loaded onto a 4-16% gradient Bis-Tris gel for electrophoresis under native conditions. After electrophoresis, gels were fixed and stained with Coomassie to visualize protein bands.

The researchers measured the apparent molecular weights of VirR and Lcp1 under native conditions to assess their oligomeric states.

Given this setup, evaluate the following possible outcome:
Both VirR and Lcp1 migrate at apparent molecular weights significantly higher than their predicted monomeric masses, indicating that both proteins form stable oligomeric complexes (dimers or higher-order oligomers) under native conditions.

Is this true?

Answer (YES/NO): YES